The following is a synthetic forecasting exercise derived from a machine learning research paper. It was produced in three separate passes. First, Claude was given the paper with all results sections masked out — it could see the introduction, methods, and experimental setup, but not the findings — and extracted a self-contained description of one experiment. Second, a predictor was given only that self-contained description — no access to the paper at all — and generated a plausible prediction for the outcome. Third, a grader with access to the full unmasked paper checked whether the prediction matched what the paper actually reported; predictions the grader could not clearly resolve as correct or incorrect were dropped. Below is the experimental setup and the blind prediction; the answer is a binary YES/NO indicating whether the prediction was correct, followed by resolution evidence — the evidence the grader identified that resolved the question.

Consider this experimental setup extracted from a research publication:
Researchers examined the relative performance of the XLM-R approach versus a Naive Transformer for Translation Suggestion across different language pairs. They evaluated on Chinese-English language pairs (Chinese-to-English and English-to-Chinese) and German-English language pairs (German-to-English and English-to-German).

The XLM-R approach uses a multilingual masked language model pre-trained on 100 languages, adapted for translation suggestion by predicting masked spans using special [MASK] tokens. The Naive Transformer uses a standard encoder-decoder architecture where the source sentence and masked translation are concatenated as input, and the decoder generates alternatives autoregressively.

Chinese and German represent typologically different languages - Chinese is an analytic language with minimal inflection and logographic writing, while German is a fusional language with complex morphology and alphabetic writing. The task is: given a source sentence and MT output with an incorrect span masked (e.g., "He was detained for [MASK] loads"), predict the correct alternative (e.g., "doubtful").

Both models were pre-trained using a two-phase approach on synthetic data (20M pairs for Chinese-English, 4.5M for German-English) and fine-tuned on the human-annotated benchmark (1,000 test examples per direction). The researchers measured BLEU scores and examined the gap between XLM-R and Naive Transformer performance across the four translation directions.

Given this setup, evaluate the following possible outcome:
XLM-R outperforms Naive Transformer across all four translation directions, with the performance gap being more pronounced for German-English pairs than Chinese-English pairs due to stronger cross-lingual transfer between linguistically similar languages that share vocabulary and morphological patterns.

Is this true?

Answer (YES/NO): NO